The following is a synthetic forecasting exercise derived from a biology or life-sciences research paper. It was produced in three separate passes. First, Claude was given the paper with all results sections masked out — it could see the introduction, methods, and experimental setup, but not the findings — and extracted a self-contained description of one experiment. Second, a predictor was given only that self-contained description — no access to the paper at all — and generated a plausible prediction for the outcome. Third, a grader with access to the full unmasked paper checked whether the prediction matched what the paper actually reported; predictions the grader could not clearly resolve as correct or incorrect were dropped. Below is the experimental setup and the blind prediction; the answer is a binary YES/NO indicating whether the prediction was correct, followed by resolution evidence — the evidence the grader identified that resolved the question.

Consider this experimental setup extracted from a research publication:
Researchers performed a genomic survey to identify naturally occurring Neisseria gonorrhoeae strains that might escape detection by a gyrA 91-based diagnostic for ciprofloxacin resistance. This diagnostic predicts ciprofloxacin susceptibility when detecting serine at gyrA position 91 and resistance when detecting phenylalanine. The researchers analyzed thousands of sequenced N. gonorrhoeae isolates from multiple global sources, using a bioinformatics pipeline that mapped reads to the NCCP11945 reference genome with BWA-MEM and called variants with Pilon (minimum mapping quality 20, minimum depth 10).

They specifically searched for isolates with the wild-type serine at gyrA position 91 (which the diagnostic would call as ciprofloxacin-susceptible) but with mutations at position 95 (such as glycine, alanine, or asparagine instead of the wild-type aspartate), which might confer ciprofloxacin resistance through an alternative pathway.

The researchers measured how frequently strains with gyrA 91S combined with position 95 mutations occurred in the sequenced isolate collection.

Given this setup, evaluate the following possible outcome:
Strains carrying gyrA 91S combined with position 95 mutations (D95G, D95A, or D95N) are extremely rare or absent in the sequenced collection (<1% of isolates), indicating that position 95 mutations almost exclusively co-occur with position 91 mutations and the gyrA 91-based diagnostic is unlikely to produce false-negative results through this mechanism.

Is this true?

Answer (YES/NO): NO